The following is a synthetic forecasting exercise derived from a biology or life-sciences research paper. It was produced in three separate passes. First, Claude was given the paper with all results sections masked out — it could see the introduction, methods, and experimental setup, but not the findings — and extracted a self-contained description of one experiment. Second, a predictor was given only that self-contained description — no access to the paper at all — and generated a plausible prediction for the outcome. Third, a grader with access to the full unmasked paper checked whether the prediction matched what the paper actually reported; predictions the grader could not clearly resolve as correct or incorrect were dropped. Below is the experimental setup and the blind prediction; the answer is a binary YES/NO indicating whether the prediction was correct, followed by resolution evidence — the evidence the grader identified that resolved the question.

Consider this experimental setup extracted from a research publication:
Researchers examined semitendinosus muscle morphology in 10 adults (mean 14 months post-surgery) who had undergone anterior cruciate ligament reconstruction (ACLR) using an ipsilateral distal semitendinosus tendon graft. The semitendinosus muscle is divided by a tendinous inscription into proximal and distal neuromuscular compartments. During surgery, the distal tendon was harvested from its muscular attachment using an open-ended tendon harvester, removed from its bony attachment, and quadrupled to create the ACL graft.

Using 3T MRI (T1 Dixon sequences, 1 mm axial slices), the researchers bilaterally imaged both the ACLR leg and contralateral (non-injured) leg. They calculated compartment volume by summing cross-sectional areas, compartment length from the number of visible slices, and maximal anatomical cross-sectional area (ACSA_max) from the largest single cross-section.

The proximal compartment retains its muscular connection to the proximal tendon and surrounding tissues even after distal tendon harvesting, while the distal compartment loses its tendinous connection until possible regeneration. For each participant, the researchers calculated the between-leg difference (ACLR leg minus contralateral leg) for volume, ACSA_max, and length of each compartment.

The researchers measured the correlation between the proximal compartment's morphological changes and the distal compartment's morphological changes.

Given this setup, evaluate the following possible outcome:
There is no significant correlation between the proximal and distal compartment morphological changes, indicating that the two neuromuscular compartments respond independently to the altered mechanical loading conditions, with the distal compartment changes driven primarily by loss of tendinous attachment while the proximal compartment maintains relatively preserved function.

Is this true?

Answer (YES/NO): NO